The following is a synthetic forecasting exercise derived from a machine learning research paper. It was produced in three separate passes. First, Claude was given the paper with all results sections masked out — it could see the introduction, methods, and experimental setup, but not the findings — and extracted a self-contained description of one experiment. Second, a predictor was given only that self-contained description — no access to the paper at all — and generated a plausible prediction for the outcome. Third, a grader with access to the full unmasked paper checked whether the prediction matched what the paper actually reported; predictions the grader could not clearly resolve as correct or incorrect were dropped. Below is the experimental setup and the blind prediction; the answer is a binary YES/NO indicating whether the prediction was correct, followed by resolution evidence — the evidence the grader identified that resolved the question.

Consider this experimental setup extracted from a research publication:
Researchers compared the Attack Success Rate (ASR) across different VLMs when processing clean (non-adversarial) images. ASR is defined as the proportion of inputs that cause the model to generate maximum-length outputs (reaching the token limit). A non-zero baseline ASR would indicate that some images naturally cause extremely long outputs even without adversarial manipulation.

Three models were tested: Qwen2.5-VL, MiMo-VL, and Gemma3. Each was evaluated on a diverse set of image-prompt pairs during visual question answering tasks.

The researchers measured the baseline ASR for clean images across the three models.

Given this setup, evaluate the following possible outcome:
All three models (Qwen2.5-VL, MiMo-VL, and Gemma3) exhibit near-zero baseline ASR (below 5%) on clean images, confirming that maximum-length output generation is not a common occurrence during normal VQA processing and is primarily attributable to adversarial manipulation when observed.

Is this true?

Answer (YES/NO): YES